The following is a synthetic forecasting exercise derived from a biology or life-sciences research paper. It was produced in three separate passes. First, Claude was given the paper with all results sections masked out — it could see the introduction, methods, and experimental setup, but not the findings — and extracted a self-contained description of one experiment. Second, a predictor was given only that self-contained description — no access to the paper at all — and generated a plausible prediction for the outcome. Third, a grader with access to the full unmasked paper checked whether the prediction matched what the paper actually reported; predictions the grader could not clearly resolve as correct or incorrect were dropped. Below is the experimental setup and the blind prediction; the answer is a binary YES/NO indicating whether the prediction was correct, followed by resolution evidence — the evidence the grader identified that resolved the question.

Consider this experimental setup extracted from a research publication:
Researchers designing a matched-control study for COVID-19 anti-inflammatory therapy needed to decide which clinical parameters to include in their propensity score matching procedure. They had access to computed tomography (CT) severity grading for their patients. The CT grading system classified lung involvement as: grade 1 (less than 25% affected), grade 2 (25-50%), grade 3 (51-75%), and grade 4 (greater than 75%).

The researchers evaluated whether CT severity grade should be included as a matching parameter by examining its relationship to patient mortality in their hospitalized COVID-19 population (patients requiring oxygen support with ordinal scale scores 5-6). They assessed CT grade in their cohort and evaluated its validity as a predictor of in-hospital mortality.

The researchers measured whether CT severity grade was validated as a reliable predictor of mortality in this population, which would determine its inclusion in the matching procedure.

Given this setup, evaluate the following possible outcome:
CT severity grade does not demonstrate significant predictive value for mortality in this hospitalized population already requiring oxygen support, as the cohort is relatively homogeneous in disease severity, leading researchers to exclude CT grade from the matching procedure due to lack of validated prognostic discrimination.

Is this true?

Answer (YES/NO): YES